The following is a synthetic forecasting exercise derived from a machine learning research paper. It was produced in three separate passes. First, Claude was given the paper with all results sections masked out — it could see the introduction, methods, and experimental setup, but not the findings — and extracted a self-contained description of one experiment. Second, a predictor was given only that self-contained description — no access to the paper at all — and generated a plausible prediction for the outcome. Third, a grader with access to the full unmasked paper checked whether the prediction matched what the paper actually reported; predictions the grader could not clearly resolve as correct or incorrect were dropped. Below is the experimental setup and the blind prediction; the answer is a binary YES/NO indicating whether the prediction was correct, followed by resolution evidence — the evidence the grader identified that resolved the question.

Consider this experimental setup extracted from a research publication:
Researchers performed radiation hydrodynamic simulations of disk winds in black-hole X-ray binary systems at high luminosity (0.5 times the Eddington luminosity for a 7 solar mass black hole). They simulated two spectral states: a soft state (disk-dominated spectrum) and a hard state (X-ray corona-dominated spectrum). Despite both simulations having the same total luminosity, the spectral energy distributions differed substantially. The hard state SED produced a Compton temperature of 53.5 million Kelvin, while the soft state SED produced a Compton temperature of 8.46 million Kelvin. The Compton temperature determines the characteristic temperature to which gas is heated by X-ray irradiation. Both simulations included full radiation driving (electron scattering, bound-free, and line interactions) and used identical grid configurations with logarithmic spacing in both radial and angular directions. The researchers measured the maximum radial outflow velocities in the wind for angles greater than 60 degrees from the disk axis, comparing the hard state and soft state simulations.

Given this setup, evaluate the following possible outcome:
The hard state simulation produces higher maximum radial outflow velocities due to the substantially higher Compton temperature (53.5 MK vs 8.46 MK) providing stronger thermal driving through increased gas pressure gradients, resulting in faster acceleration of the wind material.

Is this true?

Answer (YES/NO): YES